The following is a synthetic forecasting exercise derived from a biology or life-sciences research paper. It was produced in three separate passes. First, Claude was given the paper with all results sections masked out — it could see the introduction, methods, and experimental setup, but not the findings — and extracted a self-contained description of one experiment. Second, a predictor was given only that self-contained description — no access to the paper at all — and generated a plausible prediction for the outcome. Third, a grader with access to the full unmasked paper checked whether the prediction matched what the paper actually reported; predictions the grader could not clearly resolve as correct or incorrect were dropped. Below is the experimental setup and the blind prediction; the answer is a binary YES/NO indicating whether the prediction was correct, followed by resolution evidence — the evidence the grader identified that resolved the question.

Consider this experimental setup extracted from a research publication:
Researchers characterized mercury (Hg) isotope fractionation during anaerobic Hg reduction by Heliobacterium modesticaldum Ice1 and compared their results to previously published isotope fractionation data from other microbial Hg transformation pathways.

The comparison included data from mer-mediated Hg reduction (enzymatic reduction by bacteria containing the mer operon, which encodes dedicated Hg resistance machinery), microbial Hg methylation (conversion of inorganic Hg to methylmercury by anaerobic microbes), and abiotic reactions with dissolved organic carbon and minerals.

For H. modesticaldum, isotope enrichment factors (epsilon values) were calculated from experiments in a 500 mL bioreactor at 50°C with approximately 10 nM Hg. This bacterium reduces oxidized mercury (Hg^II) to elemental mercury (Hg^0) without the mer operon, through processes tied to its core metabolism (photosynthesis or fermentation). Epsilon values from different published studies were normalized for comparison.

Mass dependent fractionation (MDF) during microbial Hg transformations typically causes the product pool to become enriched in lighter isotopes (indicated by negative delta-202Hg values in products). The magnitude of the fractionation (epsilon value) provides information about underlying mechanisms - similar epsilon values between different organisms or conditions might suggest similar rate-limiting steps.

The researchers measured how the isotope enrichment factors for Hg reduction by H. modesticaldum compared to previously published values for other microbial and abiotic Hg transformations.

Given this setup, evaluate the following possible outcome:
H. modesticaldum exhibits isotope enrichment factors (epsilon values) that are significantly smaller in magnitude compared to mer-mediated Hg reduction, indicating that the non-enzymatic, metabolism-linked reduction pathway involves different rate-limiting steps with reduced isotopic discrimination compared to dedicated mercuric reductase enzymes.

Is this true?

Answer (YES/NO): NO